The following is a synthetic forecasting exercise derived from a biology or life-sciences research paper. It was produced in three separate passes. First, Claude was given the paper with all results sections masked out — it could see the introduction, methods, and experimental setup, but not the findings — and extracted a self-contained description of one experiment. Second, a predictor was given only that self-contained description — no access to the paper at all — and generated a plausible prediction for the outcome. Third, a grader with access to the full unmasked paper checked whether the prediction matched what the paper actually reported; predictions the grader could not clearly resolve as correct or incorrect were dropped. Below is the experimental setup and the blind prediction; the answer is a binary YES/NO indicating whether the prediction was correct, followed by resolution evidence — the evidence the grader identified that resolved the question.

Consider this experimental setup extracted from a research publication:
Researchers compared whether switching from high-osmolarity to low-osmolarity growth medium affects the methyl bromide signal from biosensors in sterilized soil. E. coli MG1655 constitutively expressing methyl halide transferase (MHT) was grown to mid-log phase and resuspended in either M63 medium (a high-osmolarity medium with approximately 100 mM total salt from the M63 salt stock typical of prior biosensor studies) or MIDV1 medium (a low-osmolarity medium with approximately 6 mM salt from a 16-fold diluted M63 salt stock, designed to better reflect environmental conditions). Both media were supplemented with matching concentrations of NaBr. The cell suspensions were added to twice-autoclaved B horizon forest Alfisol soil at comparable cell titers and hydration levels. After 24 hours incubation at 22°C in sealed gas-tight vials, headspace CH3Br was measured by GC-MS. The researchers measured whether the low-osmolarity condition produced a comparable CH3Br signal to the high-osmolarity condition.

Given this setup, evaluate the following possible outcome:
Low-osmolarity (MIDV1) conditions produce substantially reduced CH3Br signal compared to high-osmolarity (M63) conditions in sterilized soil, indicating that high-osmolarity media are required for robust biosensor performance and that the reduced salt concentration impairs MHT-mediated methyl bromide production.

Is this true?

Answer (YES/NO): NO